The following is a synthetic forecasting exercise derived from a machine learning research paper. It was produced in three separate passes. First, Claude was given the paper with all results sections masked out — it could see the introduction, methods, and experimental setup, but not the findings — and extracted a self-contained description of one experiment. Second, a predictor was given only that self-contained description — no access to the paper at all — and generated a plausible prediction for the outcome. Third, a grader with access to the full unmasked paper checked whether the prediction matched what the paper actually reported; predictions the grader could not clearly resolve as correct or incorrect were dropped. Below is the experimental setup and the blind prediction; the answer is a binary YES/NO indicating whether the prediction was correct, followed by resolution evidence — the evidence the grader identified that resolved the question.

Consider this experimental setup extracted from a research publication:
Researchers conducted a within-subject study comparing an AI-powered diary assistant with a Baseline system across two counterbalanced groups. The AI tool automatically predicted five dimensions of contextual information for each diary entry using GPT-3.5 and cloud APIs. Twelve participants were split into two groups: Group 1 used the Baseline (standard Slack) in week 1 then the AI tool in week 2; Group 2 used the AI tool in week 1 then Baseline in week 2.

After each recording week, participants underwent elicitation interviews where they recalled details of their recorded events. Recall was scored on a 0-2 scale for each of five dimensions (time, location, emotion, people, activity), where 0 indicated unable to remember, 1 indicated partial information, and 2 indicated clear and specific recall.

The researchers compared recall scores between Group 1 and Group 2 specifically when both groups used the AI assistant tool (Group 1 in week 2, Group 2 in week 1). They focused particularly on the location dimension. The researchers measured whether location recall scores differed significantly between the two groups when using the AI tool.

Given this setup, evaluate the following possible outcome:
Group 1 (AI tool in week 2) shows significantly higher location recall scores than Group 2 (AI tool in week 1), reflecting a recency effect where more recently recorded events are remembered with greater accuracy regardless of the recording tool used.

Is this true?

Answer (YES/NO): NO